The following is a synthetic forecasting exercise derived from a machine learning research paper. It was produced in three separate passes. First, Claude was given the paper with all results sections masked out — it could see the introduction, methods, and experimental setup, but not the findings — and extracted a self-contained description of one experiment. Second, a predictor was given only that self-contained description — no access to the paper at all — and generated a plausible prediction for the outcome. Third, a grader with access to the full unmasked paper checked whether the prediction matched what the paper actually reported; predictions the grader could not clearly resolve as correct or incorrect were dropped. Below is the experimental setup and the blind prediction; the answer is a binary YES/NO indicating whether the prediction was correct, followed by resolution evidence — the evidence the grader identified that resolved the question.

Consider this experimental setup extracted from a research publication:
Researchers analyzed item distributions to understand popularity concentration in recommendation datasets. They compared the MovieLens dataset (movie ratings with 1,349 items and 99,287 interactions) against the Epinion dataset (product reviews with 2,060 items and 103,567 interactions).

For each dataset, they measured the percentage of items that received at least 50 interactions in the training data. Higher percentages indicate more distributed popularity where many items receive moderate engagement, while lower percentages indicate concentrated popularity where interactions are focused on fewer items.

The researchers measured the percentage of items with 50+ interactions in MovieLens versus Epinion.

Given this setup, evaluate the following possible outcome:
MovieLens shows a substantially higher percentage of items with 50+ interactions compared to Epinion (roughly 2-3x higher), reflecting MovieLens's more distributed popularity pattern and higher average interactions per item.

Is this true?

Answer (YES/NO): YES